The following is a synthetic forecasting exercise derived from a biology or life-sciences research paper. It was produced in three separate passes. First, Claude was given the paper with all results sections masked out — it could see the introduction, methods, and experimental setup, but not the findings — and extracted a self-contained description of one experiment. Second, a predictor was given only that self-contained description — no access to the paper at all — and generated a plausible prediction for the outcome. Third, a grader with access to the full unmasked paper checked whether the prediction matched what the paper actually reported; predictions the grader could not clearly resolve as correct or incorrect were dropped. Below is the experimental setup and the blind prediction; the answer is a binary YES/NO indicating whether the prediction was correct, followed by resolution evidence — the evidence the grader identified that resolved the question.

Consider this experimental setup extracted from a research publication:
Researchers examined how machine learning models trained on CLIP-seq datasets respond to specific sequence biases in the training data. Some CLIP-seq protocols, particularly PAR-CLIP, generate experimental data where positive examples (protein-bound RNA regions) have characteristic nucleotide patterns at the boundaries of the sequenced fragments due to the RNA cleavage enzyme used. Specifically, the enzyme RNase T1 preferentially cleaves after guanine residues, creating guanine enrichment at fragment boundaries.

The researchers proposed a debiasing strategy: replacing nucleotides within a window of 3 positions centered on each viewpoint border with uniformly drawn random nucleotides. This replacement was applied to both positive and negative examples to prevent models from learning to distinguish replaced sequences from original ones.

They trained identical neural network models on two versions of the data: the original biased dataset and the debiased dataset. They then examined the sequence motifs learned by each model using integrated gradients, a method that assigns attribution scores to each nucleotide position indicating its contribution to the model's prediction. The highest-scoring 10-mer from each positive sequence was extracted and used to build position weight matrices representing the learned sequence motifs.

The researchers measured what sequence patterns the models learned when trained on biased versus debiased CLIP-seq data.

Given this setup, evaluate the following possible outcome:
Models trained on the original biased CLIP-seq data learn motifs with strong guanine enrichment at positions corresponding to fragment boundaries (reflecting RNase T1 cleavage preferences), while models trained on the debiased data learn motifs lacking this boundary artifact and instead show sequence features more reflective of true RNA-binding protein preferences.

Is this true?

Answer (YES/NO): YES